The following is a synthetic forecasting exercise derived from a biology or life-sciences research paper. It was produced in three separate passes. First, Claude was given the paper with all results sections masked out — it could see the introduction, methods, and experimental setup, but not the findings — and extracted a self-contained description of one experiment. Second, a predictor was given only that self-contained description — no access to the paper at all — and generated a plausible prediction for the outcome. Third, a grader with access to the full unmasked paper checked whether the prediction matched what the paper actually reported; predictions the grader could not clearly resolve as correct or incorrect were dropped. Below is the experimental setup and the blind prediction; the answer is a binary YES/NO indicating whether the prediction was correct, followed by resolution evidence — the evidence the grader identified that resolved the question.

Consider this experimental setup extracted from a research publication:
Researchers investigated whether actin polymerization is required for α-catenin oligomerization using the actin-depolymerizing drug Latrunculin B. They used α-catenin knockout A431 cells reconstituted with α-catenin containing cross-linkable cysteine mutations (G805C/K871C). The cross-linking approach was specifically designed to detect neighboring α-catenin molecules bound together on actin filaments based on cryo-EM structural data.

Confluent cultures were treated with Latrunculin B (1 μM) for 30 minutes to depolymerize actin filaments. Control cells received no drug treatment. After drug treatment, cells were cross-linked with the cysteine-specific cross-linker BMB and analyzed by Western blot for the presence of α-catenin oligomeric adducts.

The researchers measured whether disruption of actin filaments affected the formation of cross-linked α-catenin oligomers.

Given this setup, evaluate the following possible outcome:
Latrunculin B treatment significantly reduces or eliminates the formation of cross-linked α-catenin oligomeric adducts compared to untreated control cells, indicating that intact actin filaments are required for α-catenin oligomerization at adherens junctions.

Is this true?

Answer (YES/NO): YES